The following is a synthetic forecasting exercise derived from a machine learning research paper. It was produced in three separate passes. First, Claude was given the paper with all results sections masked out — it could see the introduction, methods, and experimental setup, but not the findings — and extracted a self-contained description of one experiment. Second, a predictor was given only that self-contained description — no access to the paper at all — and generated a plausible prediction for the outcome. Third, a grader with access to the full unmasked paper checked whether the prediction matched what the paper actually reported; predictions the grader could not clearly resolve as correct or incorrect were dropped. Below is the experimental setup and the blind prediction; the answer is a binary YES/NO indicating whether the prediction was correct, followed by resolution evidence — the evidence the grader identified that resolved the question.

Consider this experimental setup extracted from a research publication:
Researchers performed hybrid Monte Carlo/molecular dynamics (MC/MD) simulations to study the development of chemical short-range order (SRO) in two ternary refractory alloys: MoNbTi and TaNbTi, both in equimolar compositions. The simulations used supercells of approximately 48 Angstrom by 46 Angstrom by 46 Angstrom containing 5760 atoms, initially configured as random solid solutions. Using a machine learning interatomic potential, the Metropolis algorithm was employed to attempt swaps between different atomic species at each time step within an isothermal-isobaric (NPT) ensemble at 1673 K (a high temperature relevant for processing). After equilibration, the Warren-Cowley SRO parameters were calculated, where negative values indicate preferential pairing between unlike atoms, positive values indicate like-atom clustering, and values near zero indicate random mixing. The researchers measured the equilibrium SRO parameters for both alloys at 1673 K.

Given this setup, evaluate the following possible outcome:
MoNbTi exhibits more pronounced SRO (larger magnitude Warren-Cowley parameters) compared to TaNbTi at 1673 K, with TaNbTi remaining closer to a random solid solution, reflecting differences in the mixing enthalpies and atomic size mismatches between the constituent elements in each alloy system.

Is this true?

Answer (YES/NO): YES